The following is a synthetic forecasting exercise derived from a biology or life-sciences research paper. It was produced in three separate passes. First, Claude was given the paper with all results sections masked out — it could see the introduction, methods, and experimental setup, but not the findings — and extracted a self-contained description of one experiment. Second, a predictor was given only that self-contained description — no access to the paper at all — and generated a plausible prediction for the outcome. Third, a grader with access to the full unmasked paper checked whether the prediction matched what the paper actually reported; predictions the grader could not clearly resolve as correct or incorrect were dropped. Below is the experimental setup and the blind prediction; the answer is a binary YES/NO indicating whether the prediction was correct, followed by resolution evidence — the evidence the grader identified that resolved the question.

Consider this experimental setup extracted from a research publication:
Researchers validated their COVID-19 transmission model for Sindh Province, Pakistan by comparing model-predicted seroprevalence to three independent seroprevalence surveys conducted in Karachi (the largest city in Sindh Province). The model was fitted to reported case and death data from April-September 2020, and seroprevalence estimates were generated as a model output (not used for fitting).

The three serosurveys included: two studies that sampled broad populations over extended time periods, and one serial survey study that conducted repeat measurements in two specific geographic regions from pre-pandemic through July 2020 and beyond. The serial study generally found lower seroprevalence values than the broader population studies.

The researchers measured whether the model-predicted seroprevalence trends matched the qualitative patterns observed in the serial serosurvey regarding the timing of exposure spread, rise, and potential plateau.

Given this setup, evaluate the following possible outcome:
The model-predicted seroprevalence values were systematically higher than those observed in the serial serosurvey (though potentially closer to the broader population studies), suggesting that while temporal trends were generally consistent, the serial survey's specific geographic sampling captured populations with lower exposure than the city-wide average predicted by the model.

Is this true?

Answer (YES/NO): YES